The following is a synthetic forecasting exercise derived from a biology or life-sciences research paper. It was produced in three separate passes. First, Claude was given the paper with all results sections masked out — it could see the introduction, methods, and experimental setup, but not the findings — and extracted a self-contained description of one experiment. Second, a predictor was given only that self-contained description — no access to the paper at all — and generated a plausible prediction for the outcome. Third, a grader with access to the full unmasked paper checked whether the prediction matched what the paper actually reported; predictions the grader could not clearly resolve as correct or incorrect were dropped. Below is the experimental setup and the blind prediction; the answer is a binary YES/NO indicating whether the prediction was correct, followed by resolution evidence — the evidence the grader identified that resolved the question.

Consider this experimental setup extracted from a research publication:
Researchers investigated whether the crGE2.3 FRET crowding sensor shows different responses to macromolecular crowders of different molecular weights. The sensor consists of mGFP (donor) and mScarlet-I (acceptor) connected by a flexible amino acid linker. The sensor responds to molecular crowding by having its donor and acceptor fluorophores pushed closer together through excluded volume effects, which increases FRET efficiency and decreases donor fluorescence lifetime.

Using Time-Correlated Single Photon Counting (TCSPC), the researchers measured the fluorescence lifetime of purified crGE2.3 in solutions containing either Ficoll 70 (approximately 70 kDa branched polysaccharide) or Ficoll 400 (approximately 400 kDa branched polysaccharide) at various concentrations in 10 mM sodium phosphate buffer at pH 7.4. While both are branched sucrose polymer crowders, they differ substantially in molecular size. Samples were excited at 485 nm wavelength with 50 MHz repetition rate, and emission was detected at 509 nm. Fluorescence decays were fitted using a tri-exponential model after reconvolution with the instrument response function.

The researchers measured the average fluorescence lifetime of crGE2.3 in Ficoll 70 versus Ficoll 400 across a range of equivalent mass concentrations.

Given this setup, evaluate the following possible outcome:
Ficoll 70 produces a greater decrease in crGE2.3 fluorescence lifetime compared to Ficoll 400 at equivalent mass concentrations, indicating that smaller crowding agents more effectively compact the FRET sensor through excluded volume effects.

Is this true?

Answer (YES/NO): YES